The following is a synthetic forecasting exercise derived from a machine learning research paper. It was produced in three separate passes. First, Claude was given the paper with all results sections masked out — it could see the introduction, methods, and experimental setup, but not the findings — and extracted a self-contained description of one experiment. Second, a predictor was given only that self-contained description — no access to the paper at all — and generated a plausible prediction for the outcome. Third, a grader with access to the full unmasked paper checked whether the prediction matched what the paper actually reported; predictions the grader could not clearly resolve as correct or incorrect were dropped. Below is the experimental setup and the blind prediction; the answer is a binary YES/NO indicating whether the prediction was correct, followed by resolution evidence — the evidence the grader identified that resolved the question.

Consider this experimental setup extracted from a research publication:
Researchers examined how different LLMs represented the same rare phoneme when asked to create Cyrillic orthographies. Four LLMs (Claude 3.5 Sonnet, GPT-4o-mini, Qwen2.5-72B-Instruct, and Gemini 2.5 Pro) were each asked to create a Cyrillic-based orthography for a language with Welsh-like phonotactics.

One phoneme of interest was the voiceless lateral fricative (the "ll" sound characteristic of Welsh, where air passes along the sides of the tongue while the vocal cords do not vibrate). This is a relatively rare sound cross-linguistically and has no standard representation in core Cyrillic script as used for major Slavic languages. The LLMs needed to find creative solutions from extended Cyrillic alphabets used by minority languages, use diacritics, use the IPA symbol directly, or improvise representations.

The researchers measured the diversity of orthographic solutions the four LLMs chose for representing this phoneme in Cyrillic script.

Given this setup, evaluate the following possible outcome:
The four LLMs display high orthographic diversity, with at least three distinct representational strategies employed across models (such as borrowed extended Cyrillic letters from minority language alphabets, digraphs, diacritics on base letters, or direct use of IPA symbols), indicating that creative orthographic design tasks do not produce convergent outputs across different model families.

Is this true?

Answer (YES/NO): YES